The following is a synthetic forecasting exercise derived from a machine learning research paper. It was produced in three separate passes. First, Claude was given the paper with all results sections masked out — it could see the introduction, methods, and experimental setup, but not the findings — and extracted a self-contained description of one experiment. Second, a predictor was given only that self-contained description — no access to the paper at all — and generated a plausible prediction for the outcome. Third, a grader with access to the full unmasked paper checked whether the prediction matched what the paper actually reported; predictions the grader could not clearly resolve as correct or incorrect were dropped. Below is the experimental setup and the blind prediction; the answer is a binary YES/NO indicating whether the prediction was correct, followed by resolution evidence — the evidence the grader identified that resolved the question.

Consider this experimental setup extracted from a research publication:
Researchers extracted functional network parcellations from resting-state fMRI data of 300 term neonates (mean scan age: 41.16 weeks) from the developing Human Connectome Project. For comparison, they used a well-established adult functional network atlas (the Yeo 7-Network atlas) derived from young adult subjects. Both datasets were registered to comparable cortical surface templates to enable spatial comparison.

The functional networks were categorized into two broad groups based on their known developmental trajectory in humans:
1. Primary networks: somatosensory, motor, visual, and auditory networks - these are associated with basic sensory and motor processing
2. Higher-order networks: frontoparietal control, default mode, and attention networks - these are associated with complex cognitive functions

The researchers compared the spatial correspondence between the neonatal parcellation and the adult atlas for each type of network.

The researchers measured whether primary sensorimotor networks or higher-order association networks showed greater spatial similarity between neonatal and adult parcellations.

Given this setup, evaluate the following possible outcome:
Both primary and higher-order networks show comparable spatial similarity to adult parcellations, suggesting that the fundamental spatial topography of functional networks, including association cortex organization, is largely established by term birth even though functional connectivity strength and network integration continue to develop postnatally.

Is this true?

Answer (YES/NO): NO